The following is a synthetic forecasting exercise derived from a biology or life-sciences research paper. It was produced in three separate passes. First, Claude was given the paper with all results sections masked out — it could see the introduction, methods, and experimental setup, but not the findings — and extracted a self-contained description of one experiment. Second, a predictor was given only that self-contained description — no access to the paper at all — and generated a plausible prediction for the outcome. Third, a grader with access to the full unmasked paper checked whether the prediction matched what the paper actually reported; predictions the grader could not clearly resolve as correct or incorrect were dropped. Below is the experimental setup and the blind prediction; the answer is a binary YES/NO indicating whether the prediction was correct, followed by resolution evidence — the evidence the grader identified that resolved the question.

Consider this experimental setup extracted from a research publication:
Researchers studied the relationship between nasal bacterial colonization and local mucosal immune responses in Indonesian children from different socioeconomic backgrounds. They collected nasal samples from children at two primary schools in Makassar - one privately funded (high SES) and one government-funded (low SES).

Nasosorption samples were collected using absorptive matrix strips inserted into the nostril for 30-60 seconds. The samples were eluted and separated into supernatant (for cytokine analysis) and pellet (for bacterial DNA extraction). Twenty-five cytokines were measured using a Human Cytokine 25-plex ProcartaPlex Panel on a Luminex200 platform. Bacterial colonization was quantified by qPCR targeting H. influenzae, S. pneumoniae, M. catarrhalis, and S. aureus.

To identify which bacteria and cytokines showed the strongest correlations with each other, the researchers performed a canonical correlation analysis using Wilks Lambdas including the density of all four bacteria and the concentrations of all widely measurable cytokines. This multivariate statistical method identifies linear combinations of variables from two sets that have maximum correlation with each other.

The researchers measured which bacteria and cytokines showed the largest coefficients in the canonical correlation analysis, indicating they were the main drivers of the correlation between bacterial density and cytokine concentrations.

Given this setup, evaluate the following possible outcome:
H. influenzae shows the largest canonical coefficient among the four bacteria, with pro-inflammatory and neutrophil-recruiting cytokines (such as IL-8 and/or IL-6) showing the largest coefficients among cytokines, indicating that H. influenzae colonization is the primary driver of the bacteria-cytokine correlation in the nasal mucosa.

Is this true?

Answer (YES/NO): NO